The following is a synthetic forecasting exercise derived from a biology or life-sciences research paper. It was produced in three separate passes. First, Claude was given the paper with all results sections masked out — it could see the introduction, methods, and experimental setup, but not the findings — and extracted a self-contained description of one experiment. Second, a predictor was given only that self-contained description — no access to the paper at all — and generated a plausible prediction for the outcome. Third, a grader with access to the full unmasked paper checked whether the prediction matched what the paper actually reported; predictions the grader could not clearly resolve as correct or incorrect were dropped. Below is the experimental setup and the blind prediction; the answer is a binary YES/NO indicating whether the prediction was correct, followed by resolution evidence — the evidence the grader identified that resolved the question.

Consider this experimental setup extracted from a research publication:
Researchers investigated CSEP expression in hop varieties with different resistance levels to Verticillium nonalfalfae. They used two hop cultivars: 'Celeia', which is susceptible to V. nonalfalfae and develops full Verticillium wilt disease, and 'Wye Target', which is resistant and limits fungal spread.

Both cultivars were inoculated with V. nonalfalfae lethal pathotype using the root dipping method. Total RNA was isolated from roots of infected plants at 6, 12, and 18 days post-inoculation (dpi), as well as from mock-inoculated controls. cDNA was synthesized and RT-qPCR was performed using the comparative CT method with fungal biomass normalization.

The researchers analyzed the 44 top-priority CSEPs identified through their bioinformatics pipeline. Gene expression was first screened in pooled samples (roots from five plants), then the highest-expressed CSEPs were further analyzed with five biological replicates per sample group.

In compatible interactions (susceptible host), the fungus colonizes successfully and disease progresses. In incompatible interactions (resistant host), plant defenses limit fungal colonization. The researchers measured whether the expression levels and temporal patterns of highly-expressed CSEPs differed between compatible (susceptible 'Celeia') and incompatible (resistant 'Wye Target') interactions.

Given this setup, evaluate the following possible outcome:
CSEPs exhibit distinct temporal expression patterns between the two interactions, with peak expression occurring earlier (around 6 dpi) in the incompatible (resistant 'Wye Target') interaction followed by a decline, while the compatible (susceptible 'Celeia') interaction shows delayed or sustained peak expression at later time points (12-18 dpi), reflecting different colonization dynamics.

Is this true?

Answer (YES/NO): NO